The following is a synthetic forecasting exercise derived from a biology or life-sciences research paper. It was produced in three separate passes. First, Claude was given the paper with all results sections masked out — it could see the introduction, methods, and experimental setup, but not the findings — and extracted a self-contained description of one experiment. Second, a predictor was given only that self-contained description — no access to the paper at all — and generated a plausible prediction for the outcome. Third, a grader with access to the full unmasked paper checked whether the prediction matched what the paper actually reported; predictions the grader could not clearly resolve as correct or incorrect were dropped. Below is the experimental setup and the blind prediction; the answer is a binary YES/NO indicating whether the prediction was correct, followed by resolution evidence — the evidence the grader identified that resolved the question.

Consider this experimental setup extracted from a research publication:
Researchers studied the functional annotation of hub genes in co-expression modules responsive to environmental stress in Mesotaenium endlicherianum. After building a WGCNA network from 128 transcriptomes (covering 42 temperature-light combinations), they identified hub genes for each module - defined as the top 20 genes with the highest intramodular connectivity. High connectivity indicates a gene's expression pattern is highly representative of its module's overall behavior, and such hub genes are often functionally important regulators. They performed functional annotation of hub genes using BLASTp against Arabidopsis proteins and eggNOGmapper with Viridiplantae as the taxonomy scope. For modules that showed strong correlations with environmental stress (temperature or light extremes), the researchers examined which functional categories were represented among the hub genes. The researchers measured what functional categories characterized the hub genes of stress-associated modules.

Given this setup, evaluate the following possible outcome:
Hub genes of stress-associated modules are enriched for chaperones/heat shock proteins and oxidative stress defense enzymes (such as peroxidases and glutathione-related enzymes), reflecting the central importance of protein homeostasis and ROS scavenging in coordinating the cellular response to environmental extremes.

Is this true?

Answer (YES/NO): NO